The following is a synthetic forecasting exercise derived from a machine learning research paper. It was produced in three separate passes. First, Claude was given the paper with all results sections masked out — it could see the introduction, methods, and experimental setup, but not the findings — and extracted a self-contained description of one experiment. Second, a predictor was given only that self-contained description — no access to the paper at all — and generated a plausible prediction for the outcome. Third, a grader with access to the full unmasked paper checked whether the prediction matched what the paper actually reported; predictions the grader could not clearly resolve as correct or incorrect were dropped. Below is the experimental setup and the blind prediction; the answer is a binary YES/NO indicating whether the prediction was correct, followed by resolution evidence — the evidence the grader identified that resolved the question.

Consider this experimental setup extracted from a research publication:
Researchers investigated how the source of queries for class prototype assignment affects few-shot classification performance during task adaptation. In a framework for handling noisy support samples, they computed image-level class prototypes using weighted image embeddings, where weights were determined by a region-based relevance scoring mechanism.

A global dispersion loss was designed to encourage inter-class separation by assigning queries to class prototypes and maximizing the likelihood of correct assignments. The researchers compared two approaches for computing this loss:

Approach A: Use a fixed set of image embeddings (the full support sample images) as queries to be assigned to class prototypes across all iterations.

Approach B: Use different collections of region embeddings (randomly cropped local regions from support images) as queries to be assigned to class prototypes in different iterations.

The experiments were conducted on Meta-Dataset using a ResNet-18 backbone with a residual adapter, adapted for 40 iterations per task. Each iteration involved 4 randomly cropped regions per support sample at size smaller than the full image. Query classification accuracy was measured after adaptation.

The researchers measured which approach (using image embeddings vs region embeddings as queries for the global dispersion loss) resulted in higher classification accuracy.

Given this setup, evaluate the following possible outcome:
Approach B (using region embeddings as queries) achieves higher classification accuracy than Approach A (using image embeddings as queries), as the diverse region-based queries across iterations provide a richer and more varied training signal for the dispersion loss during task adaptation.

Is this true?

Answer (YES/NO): YES